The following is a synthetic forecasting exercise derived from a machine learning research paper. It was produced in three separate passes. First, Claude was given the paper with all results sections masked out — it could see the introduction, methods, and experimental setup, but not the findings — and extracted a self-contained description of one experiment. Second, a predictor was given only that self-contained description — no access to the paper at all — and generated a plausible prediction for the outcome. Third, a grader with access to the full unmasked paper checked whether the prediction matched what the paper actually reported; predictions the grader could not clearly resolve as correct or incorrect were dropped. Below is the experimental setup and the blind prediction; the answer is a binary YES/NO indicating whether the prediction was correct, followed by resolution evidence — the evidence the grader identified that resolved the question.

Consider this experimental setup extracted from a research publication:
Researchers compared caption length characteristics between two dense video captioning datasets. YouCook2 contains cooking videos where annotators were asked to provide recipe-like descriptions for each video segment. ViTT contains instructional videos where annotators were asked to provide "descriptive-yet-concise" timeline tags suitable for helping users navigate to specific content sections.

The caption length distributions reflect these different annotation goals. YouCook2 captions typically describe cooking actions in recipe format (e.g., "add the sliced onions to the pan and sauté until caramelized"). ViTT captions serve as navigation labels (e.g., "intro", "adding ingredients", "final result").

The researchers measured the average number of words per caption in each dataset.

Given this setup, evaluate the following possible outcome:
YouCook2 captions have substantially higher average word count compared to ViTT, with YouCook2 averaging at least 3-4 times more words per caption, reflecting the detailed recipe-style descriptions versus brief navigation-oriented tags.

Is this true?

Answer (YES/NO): NO